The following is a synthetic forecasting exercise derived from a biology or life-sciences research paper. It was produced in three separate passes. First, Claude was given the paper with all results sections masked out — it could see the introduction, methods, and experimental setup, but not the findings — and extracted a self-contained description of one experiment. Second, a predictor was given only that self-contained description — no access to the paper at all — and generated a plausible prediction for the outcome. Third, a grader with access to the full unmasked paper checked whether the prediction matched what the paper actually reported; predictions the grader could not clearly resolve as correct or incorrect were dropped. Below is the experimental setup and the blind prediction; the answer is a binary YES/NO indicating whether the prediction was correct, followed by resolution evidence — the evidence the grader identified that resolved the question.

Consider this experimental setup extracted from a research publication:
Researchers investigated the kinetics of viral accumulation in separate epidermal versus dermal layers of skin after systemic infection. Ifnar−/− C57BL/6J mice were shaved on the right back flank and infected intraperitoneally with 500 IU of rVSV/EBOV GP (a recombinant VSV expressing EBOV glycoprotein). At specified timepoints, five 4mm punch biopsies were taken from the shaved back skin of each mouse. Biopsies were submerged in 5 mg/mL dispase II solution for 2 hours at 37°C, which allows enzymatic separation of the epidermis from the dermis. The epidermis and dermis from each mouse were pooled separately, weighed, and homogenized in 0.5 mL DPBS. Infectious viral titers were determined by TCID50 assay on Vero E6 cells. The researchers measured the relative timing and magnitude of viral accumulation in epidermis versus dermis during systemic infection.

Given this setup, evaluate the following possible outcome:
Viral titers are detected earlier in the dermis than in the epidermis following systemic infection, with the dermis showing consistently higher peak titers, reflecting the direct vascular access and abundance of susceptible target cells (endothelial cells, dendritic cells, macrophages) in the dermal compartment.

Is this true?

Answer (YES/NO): NO